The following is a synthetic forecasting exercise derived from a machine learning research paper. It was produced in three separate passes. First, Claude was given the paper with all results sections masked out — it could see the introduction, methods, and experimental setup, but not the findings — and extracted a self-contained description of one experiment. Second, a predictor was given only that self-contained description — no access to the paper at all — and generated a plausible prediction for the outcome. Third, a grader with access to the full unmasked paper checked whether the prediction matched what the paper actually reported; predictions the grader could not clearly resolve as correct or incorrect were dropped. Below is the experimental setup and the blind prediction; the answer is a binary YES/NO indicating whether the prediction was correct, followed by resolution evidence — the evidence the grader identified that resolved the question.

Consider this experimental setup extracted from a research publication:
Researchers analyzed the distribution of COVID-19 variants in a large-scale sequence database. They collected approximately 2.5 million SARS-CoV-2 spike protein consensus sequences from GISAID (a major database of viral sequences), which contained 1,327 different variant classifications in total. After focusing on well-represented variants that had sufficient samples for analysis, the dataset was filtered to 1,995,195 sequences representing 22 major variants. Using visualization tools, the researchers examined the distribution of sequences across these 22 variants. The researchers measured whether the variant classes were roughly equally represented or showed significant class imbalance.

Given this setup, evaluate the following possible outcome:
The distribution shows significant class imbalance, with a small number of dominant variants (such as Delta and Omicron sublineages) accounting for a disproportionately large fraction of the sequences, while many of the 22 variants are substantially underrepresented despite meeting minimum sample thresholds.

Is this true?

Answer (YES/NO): NO